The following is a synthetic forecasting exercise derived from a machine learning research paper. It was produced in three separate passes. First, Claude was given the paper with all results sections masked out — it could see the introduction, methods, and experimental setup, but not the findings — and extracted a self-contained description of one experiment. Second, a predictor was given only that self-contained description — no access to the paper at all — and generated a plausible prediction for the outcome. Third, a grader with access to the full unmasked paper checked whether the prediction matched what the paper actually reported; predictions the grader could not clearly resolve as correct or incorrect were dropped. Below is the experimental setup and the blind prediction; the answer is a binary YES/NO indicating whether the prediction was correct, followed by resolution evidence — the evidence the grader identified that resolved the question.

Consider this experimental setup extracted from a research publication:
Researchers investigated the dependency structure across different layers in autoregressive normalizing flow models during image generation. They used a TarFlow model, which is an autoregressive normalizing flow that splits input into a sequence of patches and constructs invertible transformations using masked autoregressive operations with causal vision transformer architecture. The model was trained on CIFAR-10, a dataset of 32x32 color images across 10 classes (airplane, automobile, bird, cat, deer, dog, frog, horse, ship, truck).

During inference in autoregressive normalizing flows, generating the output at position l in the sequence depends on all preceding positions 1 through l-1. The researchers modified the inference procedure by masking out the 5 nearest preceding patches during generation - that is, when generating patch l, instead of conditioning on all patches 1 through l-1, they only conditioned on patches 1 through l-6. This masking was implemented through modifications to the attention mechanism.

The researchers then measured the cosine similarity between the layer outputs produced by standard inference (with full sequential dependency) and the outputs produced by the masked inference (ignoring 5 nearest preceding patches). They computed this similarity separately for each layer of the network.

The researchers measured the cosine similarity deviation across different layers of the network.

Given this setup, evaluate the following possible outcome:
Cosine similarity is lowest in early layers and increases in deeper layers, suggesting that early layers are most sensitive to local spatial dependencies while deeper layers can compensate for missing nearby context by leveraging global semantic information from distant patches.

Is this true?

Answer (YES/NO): YES